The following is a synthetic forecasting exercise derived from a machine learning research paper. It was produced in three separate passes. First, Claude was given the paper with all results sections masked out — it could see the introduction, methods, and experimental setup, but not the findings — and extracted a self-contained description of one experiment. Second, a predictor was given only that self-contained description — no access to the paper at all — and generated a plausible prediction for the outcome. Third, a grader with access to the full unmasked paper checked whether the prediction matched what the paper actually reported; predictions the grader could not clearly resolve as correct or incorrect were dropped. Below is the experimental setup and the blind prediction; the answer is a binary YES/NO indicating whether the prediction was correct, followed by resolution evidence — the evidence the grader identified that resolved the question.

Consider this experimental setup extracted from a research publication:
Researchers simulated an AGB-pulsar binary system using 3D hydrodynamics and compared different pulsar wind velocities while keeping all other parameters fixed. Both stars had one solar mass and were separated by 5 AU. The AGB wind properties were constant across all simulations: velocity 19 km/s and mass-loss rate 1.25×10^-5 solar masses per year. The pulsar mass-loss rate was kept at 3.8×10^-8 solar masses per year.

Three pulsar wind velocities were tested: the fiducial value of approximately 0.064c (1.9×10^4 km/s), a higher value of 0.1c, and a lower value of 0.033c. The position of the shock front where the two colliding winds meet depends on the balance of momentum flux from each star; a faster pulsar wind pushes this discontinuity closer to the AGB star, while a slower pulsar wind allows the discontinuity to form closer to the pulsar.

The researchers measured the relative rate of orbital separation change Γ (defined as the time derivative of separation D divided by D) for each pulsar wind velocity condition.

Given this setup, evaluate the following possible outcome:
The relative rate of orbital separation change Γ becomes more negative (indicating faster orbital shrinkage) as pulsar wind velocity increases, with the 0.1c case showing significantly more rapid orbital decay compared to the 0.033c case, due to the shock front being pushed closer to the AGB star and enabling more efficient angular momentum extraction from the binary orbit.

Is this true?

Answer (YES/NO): NO